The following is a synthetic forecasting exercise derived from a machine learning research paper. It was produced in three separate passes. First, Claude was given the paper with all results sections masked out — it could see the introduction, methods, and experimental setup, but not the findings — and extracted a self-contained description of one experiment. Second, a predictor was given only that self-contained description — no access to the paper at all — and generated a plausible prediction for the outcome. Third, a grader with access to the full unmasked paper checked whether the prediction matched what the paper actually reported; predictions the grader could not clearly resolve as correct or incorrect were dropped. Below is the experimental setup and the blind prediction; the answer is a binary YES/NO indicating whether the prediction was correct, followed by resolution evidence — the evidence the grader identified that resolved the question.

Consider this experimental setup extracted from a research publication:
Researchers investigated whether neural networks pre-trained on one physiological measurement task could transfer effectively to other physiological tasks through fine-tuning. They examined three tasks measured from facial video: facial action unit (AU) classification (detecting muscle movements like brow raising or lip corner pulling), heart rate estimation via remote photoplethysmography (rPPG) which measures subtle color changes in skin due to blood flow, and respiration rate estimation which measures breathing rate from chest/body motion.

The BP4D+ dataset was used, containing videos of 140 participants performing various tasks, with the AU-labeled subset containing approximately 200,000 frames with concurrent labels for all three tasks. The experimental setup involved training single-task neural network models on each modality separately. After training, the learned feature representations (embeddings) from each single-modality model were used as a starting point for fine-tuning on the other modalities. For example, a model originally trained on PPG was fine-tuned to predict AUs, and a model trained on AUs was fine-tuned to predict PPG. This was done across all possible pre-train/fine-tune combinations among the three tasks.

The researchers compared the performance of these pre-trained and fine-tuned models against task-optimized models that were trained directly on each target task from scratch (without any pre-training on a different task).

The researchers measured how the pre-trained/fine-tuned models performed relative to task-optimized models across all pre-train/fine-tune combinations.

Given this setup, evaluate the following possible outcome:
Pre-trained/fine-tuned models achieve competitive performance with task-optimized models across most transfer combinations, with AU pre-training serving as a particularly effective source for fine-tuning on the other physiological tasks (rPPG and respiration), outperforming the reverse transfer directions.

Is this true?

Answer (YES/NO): NO